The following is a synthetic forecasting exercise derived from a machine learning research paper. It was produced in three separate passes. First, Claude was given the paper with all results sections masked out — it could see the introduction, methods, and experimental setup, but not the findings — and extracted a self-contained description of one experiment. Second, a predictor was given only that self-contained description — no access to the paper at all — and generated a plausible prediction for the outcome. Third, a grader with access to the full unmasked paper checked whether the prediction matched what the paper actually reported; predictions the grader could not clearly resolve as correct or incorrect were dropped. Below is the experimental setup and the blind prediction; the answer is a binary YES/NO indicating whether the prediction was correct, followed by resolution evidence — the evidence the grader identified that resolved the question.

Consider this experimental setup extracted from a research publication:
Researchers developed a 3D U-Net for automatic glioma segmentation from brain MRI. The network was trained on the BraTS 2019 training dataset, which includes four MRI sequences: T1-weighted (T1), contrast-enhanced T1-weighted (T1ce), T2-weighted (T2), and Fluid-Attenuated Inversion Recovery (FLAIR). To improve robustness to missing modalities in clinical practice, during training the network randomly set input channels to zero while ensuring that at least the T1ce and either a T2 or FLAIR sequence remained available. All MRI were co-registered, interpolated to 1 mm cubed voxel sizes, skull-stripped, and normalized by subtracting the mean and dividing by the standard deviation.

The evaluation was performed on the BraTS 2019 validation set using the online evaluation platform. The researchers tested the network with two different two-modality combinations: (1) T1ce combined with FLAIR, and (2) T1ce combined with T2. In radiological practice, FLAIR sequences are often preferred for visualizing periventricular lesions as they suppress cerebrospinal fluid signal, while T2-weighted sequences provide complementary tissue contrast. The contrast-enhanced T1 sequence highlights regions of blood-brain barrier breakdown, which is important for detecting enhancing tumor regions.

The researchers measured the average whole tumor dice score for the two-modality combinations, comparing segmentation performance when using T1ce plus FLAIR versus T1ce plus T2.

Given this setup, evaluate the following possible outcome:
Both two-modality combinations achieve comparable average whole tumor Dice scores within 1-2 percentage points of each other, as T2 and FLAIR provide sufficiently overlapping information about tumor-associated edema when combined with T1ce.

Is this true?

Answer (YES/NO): YES